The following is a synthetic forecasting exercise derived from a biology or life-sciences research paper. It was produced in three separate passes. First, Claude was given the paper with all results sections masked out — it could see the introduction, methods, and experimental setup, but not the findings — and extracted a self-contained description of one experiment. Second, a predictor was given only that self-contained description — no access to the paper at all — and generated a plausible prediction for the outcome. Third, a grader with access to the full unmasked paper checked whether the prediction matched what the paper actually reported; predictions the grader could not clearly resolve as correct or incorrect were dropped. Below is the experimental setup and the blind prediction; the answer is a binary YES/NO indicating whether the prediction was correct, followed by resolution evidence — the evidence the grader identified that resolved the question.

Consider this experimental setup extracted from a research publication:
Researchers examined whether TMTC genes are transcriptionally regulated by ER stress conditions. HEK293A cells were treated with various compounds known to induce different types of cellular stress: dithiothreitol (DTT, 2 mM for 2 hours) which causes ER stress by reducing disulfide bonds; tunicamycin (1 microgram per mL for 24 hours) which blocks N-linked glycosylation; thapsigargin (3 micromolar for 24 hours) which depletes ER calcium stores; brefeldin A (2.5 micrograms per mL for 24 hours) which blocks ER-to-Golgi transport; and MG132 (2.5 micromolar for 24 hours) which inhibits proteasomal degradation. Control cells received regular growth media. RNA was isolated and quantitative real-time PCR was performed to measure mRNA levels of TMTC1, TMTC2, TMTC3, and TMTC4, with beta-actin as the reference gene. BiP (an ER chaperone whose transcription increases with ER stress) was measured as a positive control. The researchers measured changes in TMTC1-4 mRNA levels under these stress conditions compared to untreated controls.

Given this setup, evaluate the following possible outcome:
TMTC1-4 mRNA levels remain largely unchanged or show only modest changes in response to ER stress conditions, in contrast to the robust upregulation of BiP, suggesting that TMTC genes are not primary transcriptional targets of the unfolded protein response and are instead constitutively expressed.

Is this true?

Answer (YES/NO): YES